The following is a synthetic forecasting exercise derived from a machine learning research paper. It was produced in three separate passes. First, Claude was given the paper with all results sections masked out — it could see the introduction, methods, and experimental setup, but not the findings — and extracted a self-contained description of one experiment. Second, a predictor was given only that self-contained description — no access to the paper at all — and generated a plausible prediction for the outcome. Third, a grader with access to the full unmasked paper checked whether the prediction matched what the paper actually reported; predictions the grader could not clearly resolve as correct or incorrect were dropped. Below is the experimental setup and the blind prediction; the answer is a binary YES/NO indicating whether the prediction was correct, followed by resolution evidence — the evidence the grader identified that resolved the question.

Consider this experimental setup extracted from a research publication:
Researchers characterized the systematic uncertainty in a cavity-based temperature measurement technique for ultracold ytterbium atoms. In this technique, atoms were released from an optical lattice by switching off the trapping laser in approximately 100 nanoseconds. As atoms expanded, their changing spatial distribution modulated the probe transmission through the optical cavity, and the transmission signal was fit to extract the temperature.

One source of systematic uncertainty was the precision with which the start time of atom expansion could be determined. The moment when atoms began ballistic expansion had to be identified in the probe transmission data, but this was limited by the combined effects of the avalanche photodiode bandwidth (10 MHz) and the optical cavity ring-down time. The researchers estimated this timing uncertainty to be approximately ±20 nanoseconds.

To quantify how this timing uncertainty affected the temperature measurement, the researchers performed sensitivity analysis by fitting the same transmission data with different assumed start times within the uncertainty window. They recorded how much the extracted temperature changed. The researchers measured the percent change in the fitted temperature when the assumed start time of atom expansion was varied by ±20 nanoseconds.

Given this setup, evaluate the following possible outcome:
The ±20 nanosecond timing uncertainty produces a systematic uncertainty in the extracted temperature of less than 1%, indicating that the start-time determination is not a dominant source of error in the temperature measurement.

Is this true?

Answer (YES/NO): NO